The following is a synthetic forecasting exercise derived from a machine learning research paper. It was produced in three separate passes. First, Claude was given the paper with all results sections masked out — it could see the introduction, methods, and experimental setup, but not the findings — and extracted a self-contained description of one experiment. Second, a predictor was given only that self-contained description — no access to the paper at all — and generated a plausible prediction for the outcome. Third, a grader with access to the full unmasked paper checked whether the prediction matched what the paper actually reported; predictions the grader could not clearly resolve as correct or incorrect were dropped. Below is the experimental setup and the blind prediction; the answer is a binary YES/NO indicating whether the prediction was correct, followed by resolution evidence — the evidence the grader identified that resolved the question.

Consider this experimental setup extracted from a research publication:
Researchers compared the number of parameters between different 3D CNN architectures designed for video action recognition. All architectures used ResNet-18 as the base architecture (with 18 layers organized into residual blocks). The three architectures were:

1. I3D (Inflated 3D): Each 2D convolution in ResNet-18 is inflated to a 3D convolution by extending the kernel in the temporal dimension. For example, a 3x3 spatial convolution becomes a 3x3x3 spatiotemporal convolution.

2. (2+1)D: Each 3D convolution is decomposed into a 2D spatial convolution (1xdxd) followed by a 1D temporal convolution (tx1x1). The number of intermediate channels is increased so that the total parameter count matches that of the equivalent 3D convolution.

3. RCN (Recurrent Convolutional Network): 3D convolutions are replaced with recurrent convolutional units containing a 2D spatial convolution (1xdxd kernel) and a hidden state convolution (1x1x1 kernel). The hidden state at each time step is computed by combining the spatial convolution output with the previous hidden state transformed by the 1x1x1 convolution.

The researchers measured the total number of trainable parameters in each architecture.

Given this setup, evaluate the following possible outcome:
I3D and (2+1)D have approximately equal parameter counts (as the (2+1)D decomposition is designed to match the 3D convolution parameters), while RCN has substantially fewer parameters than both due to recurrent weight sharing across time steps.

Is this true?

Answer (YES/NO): YES